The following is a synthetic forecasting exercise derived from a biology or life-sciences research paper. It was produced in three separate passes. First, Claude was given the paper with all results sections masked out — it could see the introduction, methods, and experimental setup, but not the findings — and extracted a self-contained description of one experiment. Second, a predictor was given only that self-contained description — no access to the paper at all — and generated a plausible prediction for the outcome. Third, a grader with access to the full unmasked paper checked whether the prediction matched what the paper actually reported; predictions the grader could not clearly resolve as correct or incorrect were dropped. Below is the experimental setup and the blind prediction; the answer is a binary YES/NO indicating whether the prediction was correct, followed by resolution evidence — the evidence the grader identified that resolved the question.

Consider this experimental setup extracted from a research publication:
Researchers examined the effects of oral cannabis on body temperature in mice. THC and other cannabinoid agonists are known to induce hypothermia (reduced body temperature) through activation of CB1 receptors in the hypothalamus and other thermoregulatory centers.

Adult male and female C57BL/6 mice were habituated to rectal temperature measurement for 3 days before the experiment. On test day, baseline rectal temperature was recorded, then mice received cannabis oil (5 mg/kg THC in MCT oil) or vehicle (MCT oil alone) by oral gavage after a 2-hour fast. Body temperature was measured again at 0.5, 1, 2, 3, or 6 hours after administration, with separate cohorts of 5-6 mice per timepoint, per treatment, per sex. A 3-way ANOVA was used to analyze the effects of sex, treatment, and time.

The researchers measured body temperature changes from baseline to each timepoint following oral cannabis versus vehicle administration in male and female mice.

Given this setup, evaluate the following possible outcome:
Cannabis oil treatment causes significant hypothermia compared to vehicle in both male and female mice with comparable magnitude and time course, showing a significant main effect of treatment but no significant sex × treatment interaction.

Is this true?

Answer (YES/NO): NO